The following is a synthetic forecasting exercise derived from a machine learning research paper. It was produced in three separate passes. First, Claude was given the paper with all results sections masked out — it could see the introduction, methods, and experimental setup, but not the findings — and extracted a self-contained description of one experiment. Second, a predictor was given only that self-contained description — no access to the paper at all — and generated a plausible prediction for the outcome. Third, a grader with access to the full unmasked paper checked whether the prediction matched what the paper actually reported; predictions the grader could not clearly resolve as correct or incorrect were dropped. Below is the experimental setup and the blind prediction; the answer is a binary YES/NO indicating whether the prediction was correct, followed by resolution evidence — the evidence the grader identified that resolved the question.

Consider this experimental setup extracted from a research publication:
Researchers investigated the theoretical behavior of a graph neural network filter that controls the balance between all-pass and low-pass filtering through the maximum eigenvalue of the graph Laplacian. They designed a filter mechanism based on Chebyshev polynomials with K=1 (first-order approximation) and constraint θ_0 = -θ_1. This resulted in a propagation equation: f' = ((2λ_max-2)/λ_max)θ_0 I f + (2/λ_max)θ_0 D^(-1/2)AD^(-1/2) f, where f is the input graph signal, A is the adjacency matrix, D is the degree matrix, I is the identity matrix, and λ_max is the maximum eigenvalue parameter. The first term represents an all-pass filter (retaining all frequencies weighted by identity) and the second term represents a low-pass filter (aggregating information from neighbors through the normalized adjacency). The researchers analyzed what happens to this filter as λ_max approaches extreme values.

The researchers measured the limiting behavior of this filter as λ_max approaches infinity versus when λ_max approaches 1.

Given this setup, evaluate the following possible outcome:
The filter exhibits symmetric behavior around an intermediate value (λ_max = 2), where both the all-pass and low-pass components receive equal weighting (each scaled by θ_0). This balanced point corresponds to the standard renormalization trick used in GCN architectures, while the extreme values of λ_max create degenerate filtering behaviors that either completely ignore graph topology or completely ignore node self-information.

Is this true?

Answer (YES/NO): YES